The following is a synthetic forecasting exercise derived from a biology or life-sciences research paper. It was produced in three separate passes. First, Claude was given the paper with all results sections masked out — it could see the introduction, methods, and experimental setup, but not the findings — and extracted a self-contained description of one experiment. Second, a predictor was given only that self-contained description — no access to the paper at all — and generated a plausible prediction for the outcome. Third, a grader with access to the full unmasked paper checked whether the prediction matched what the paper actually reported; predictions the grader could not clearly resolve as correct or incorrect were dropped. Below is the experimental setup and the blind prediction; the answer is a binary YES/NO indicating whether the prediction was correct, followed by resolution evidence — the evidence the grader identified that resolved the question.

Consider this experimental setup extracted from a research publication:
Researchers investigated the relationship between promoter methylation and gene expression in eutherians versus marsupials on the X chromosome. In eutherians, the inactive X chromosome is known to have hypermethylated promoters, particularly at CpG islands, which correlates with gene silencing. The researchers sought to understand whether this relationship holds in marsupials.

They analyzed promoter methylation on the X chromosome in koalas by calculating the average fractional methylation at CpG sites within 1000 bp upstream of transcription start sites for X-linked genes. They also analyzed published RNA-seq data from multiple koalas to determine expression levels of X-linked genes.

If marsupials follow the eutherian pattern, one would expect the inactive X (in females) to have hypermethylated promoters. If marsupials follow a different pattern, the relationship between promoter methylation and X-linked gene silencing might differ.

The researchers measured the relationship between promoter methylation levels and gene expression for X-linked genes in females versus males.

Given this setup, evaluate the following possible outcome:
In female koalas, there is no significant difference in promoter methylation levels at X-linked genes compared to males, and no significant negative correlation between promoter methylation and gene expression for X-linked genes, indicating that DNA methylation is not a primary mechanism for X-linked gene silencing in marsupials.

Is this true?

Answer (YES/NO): NO